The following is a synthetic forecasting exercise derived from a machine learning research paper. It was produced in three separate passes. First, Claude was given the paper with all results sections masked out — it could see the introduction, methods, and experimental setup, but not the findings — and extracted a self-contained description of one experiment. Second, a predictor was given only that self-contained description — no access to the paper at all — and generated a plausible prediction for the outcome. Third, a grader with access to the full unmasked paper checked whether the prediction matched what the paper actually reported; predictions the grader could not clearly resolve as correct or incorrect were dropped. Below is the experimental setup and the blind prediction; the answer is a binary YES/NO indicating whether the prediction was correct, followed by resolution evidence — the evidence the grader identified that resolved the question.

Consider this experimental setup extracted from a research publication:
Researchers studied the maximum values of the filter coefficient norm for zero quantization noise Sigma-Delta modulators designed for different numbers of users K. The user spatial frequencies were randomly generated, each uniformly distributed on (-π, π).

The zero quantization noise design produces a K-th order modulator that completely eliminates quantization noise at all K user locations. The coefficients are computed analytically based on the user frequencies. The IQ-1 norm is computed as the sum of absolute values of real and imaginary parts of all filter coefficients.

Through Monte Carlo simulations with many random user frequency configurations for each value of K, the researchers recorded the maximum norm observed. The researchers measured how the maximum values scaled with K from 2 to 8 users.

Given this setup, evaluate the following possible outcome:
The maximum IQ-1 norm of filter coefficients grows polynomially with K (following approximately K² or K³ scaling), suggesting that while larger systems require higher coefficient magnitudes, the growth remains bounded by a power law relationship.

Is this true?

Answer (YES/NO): NO